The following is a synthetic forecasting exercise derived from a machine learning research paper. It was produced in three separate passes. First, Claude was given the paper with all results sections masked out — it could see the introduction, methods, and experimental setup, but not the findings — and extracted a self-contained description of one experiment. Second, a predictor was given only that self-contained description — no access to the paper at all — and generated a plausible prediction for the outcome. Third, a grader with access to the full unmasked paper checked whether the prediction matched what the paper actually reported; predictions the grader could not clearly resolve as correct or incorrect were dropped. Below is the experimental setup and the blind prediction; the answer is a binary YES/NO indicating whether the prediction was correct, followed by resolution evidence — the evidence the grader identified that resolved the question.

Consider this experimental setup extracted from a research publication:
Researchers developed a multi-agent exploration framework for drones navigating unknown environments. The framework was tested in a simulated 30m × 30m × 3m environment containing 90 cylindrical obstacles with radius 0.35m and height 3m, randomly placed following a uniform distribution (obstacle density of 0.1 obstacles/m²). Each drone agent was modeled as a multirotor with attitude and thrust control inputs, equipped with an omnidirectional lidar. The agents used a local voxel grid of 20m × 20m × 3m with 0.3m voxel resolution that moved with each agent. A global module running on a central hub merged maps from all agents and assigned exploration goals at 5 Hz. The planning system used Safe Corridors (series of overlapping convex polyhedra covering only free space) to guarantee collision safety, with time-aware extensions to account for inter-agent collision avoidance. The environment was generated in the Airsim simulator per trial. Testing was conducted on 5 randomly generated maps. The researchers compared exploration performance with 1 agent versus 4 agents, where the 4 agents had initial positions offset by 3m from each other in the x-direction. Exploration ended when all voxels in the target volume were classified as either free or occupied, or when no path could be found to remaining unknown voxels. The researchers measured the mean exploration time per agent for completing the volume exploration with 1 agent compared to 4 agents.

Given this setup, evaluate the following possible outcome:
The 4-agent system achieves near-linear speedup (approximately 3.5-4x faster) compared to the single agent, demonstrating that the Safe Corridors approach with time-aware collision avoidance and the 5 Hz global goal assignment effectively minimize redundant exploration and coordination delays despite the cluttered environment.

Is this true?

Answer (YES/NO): NO